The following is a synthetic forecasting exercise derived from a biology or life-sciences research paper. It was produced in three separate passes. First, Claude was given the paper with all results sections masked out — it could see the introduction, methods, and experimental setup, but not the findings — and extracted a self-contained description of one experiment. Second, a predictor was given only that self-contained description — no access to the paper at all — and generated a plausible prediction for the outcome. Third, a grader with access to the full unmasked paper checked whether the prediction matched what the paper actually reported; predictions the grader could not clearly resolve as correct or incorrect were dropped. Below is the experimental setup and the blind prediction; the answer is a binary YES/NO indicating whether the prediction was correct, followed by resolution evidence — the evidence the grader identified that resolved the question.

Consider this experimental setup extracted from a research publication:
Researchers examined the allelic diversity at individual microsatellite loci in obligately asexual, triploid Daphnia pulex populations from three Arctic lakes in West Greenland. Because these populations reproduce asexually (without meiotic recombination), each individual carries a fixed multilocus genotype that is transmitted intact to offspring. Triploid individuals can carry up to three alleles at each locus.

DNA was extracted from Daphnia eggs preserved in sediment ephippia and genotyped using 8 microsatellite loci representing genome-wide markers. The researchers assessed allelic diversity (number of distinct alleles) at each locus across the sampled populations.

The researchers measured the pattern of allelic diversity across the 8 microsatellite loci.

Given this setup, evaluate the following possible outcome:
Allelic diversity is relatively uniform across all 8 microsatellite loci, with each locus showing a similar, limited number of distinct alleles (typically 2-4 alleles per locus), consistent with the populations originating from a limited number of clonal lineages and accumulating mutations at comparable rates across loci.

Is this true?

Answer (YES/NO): NO